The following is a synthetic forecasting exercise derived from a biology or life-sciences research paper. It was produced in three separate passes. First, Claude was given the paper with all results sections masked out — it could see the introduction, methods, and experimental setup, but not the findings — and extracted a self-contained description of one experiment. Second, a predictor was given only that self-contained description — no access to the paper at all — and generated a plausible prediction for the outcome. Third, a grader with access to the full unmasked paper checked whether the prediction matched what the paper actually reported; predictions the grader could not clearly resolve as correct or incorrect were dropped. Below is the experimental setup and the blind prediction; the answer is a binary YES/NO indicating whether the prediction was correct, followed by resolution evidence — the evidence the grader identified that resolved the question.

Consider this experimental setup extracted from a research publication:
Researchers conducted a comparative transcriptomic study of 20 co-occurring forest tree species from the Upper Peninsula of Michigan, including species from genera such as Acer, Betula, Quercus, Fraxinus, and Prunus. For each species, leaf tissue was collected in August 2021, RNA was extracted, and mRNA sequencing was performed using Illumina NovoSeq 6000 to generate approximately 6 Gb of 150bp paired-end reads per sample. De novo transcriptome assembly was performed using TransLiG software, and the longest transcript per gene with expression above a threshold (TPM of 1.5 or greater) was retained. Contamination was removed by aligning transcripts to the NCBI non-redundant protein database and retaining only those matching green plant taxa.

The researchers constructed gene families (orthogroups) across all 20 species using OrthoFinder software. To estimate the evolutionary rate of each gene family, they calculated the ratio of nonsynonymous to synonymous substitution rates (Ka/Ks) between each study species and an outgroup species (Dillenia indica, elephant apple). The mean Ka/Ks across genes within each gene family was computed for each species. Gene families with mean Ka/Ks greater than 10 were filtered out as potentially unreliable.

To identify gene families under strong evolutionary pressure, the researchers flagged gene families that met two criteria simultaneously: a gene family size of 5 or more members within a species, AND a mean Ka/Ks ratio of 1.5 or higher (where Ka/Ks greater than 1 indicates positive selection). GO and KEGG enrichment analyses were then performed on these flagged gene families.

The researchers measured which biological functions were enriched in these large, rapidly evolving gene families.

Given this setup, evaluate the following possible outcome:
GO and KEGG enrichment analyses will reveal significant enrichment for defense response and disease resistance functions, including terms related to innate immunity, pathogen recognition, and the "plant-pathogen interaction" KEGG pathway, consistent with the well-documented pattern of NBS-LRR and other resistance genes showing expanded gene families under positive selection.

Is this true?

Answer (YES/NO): YES